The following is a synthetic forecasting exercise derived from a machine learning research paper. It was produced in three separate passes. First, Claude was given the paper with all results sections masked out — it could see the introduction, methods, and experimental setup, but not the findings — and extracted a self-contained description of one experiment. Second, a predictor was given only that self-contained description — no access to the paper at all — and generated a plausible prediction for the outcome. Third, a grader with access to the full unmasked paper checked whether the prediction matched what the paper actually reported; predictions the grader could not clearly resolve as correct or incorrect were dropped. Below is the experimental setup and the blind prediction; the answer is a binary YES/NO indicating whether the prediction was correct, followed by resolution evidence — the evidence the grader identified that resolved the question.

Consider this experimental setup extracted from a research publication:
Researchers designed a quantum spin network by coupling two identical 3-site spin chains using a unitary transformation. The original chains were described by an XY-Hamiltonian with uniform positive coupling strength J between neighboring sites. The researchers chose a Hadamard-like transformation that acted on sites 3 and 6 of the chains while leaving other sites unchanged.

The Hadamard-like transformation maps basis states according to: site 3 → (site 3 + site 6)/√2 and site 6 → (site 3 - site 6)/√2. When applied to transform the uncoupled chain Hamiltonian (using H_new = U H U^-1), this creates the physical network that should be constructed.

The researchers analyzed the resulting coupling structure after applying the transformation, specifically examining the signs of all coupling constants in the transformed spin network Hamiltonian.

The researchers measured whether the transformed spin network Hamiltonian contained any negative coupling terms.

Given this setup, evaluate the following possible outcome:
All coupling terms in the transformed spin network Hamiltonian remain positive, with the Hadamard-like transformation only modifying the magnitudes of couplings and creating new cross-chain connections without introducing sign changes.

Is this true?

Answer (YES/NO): NO